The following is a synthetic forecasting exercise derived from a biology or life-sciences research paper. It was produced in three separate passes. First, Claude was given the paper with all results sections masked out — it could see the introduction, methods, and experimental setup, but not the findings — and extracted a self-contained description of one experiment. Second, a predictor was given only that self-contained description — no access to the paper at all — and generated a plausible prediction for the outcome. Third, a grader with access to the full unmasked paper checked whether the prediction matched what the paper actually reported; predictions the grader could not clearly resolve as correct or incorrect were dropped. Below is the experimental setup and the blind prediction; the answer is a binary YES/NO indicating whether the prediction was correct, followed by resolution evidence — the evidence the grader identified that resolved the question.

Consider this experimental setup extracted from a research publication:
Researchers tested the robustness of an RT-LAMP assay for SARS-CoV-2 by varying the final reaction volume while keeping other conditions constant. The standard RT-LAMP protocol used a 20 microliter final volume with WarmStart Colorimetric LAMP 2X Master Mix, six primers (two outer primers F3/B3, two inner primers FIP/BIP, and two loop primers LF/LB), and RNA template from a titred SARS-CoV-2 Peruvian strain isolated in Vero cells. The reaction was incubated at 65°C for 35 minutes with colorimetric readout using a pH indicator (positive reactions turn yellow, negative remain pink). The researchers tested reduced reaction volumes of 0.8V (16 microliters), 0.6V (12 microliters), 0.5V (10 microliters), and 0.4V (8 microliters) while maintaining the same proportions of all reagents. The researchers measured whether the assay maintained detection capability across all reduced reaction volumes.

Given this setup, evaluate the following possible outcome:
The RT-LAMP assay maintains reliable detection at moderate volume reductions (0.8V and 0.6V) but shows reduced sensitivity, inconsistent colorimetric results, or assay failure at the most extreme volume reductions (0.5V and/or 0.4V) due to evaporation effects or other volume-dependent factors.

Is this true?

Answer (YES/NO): NO